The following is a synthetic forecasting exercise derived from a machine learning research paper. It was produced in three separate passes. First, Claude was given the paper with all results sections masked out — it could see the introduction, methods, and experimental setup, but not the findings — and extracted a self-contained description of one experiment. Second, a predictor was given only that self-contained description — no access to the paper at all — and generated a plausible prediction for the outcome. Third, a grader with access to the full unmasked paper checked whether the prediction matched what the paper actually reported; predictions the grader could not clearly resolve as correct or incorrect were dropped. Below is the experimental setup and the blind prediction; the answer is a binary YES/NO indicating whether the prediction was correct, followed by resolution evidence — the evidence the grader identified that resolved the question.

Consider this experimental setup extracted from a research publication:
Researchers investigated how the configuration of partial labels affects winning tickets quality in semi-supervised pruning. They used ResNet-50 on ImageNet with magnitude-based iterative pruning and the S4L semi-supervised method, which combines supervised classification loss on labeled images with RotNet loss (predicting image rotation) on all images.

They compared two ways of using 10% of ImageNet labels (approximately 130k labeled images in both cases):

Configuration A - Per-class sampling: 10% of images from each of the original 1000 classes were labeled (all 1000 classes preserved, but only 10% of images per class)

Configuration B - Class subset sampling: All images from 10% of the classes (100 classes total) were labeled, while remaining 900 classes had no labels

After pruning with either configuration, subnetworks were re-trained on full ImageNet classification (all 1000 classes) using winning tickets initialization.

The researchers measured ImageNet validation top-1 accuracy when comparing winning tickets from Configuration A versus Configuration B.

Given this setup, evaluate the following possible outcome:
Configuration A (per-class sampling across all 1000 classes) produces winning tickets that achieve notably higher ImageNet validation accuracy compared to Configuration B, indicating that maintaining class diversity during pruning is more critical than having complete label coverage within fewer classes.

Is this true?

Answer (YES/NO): YES